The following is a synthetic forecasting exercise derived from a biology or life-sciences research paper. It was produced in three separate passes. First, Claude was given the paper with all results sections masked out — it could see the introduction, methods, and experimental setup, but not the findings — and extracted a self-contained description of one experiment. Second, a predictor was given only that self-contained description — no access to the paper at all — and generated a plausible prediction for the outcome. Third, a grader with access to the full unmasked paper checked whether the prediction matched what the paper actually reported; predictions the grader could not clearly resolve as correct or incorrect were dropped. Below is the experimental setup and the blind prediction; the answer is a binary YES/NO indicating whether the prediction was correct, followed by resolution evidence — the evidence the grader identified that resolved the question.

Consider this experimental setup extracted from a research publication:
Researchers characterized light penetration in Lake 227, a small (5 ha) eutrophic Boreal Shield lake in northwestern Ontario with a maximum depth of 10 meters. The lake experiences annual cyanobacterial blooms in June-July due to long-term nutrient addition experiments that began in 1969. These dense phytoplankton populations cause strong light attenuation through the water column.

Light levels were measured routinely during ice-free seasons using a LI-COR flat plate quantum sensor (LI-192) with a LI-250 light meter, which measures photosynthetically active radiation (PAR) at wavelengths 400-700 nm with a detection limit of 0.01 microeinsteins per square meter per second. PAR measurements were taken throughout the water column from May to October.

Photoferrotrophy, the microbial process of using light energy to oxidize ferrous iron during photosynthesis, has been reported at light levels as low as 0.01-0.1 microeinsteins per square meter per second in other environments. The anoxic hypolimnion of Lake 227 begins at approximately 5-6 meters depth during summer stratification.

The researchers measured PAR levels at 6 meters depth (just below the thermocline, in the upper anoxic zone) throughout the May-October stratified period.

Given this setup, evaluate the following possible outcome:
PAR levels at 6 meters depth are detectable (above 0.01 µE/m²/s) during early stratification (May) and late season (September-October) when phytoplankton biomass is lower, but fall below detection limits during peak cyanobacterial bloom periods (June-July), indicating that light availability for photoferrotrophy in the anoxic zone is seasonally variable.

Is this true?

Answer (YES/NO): NO